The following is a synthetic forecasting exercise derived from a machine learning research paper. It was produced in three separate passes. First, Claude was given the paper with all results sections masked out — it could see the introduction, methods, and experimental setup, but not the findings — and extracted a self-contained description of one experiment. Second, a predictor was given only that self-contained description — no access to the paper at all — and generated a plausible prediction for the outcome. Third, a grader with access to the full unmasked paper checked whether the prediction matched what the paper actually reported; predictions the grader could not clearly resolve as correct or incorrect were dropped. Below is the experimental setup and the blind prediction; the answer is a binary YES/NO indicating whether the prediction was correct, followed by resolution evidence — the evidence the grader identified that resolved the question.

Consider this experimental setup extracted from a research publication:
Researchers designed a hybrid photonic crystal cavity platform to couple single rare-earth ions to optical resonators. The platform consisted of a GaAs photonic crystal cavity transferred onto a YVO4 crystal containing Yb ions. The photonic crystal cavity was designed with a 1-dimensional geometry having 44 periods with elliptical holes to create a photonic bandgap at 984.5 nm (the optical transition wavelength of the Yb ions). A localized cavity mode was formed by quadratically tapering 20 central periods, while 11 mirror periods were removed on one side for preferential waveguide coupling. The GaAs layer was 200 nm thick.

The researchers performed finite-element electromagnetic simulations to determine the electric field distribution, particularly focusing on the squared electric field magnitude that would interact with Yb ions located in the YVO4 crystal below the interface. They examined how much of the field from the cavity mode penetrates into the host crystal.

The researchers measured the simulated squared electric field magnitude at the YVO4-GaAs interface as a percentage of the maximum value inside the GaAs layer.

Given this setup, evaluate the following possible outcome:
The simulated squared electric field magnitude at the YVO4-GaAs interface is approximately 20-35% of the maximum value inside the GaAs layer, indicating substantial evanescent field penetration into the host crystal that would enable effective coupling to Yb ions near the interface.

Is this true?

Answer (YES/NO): NO